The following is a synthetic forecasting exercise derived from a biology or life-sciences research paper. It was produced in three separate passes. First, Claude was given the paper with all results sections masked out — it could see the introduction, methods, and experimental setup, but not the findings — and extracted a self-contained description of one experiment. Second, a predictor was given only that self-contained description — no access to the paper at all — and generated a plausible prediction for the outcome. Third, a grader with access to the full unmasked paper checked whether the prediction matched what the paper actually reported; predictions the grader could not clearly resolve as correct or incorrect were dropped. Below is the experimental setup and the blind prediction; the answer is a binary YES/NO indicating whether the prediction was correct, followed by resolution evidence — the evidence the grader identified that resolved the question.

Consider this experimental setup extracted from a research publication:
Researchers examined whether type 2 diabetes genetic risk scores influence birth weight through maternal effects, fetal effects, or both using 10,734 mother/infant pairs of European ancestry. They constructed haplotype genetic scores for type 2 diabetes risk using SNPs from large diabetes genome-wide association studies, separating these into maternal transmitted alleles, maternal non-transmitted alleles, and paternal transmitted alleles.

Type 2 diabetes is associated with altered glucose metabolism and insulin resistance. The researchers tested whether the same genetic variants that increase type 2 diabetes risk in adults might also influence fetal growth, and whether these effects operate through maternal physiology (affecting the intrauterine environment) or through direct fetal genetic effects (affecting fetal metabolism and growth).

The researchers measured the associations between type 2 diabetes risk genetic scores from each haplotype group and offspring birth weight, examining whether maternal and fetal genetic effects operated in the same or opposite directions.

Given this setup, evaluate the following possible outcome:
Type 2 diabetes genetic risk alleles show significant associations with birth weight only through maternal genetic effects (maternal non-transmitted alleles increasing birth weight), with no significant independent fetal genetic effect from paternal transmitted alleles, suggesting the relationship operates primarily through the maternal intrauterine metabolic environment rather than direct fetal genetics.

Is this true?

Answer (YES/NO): NO